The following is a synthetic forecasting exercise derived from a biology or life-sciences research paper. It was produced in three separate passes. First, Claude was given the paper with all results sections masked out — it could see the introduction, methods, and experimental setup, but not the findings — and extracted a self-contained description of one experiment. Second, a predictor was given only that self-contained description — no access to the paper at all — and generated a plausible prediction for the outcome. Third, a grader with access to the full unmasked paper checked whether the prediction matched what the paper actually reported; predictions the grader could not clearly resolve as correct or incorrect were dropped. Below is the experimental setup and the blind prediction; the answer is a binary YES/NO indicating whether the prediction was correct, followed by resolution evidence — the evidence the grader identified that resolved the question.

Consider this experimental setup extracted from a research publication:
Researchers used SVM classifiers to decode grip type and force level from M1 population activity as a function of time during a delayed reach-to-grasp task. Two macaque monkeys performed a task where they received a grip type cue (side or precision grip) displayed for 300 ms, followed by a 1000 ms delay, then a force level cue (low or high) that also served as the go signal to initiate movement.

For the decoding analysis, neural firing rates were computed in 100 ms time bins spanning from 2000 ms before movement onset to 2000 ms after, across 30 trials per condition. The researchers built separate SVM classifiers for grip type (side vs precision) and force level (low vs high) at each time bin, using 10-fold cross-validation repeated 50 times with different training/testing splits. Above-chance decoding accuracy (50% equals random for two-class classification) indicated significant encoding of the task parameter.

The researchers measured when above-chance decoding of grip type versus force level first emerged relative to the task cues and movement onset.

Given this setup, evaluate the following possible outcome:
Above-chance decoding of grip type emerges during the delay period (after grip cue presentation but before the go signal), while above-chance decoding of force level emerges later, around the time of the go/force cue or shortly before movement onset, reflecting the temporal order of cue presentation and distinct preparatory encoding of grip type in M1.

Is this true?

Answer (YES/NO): NO